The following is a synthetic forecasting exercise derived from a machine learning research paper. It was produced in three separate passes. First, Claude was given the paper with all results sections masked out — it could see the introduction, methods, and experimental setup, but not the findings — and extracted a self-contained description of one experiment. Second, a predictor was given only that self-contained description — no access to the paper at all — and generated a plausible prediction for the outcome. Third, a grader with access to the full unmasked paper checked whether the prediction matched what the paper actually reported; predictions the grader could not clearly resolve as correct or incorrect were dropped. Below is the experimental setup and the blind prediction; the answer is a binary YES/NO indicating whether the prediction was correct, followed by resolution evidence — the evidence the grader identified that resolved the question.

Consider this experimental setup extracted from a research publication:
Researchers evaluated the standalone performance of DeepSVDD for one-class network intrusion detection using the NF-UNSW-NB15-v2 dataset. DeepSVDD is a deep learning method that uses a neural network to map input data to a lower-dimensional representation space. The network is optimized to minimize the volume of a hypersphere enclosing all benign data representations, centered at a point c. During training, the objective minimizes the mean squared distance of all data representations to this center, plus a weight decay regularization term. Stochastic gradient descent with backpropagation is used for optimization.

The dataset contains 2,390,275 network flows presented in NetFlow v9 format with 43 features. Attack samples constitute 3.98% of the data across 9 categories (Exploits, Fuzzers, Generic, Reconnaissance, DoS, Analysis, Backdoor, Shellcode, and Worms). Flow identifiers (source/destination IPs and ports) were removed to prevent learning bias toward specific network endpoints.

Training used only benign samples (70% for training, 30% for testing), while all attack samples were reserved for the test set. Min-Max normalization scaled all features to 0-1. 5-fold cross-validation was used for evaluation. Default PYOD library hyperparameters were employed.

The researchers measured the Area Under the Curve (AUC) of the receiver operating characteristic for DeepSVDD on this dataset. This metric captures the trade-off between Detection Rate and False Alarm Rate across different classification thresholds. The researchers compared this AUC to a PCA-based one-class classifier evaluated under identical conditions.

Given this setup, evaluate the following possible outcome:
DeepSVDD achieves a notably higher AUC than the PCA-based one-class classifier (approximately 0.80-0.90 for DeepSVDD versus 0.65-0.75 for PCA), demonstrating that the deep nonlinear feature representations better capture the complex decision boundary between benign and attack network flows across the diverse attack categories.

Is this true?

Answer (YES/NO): NO